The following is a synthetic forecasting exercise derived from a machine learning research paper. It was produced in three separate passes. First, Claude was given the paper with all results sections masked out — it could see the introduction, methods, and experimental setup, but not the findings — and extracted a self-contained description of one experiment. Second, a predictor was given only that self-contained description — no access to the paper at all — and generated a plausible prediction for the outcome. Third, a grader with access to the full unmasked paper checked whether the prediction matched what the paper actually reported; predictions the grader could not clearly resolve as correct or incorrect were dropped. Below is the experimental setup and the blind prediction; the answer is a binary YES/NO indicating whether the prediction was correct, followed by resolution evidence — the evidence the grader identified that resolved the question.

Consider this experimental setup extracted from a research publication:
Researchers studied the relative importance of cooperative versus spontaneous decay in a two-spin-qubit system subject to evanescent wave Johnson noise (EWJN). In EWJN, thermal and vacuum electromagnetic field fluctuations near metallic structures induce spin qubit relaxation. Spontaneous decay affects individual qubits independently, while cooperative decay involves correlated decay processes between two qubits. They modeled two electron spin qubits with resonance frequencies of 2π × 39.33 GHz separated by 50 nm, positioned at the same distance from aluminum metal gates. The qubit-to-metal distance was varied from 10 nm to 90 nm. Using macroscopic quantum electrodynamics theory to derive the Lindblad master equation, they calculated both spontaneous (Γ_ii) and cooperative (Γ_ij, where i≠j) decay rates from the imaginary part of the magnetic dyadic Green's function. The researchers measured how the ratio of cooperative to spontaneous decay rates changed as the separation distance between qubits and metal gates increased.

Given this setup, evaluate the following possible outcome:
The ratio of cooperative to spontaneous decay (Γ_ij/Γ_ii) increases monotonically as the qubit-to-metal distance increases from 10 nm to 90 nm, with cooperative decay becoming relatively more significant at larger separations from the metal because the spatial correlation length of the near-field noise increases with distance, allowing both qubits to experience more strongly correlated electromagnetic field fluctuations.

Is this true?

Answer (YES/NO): YES